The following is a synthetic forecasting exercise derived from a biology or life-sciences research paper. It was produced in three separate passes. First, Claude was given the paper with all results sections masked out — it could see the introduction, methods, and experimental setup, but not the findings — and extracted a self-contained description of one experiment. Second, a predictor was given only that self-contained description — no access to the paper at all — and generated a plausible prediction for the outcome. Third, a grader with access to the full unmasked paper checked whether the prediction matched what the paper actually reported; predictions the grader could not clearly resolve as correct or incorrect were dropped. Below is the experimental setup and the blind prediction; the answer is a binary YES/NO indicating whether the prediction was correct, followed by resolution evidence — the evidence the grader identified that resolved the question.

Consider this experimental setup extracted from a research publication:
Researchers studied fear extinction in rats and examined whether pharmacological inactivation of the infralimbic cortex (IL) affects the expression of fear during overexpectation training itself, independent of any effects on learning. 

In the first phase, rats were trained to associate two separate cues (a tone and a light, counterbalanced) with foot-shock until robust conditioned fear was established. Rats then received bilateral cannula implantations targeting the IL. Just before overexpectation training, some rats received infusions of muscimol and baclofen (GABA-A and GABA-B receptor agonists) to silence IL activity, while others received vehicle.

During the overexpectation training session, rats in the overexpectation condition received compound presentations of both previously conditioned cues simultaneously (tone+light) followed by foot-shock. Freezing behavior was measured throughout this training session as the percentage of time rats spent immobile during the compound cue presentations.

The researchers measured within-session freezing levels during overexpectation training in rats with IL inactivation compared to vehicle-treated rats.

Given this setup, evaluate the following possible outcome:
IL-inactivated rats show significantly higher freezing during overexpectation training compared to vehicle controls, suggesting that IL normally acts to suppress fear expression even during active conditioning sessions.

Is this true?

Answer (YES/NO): NO